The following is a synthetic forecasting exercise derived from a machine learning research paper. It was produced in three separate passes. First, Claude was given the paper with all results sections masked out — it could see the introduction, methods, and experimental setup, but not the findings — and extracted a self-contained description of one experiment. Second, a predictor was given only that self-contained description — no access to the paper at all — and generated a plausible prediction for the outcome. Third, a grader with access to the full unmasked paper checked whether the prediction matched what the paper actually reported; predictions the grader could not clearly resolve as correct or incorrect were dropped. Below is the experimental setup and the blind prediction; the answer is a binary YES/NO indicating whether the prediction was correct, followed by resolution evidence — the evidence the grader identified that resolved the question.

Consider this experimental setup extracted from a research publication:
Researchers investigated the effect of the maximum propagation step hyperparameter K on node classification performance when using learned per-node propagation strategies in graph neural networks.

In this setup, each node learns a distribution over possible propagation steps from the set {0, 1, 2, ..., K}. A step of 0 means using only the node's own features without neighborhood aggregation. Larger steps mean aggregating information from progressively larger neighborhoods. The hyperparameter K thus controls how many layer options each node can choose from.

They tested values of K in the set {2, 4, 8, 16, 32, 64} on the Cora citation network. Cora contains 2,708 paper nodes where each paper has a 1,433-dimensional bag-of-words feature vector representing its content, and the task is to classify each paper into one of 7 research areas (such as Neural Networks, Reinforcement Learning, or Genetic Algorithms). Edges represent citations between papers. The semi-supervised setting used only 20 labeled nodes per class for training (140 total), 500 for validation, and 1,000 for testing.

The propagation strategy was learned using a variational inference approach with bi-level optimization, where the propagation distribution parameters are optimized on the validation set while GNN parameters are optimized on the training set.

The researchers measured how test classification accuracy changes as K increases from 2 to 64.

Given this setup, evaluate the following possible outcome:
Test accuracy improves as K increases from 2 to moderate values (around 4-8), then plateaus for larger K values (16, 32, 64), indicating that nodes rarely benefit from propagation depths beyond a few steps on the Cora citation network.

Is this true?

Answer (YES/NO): NO